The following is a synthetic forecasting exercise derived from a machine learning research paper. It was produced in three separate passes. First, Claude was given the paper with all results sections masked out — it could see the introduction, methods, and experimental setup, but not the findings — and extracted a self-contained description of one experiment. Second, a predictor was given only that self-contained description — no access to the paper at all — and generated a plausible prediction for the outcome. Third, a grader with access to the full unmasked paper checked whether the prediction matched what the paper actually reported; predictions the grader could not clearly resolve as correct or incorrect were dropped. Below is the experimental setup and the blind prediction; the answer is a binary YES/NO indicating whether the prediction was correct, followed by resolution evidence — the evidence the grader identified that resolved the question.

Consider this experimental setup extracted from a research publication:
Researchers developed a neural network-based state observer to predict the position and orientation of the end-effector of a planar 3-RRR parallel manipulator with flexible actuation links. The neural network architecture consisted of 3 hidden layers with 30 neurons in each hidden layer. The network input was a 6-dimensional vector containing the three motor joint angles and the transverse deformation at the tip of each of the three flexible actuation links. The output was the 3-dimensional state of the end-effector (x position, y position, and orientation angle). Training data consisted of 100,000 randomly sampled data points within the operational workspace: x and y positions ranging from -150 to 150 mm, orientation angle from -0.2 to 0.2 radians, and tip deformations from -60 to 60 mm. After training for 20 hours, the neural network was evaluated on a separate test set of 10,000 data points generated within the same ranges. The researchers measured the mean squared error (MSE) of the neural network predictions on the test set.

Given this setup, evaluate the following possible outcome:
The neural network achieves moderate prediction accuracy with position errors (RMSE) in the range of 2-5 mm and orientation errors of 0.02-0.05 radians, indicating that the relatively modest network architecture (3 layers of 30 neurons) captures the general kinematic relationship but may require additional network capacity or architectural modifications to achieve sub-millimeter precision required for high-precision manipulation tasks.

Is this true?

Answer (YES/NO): NO